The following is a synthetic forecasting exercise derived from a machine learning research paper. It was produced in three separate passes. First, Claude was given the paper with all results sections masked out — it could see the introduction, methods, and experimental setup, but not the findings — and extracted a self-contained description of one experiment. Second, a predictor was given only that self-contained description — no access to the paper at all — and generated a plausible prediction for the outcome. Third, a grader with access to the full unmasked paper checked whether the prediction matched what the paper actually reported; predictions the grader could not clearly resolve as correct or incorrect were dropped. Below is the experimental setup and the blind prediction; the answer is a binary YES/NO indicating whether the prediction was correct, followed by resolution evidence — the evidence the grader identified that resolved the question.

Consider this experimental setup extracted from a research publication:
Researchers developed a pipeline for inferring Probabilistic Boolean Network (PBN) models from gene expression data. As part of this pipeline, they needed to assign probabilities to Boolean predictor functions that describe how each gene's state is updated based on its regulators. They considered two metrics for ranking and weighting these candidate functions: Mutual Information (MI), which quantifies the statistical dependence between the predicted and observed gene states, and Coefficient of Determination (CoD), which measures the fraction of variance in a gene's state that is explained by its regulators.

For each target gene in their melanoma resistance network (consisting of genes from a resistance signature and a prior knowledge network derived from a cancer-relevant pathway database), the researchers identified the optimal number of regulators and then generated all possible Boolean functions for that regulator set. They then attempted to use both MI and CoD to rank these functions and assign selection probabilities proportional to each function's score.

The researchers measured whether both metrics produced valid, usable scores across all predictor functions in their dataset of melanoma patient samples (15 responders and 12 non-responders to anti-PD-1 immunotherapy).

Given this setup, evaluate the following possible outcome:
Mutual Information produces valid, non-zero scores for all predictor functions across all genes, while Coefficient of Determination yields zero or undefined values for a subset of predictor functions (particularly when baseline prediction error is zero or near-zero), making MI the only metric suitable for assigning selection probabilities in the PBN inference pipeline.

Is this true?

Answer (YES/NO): NO